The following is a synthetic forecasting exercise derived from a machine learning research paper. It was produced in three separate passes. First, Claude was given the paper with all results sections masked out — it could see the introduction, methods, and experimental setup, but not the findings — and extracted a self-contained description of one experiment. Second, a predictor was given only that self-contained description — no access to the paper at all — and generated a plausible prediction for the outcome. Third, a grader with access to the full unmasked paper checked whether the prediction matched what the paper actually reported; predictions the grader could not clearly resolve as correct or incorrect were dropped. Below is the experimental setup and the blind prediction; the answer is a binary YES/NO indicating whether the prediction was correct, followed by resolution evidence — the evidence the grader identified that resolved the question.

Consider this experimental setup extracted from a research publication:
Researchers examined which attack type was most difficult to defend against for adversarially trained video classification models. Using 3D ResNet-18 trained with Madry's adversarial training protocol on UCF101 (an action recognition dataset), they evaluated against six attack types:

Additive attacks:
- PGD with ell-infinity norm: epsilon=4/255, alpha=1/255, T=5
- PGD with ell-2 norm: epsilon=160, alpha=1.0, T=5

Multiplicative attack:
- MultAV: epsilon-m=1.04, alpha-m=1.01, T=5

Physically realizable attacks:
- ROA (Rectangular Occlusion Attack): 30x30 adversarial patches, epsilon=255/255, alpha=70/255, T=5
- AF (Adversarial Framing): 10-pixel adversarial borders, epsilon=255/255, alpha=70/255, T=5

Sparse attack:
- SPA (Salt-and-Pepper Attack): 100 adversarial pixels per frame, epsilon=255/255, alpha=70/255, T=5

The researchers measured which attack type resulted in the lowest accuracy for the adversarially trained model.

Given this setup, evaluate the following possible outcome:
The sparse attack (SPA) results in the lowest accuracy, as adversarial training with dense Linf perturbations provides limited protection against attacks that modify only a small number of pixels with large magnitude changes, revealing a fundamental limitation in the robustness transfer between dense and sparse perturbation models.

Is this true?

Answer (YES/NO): NO